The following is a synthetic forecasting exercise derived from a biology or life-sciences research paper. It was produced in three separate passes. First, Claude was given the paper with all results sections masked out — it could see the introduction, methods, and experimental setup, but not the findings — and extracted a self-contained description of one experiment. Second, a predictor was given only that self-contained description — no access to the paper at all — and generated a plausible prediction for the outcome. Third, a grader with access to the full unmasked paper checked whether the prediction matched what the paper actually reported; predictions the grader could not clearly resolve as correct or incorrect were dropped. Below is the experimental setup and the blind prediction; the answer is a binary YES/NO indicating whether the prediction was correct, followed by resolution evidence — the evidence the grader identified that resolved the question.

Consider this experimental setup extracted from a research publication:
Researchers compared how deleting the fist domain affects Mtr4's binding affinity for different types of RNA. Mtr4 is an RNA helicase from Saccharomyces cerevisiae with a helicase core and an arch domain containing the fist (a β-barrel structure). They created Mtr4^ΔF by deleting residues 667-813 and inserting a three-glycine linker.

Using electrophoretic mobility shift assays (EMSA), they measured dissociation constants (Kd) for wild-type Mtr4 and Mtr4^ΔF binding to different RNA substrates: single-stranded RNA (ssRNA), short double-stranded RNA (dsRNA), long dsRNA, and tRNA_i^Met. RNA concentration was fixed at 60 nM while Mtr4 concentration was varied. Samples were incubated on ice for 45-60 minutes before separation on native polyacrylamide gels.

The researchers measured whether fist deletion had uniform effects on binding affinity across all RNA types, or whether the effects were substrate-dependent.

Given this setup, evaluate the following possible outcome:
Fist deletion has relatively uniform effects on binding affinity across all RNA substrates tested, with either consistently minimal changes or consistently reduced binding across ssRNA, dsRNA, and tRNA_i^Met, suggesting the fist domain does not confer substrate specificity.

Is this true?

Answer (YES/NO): NO